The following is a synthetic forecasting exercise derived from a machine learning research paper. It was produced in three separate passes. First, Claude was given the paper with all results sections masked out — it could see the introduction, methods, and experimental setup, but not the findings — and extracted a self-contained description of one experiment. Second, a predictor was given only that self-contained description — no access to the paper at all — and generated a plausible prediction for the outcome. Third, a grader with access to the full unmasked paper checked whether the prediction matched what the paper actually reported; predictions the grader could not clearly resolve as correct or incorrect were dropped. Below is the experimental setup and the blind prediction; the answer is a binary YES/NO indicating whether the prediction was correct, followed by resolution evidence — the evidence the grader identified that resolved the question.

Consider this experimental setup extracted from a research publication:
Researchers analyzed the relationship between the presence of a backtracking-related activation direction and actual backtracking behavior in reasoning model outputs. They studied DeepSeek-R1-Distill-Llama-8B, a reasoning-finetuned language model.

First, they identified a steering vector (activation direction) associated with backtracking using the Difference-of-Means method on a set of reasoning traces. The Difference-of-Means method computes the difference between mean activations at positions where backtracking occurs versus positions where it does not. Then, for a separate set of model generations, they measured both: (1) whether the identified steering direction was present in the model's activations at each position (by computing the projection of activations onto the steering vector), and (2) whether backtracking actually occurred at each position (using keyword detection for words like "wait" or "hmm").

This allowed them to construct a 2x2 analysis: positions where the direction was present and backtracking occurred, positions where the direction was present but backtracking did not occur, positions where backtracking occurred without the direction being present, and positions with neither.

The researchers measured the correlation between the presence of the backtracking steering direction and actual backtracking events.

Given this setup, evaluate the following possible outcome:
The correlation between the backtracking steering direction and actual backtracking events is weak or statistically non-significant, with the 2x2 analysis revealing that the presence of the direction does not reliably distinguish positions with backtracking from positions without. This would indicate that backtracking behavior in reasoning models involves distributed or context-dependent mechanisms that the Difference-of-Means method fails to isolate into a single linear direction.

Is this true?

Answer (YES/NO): YES